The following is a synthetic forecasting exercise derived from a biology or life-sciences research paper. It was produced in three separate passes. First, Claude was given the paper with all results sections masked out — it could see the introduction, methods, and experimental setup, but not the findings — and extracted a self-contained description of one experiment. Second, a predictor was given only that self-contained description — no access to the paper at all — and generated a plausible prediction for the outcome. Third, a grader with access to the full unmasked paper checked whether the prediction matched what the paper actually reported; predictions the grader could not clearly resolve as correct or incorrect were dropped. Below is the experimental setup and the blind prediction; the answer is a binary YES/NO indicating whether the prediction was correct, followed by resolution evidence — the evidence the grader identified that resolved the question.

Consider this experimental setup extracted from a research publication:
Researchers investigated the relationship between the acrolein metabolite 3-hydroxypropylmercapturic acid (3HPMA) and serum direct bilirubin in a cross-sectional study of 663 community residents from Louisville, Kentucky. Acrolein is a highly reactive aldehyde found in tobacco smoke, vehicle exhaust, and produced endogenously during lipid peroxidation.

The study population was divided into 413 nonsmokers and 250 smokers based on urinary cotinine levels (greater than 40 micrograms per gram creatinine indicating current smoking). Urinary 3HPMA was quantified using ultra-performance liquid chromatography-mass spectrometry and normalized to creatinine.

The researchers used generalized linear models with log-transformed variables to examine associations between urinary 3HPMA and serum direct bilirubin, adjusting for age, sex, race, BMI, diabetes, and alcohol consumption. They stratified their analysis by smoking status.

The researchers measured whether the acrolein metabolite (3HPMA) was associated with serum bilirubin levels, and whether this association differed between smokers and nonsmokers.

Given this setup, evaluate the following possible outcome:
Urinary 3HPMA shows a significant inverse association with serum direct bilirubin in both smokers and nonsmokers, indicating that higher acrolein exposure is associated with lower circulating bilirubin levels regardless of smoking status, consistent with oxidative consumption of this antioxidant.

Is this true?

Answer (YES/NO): NO